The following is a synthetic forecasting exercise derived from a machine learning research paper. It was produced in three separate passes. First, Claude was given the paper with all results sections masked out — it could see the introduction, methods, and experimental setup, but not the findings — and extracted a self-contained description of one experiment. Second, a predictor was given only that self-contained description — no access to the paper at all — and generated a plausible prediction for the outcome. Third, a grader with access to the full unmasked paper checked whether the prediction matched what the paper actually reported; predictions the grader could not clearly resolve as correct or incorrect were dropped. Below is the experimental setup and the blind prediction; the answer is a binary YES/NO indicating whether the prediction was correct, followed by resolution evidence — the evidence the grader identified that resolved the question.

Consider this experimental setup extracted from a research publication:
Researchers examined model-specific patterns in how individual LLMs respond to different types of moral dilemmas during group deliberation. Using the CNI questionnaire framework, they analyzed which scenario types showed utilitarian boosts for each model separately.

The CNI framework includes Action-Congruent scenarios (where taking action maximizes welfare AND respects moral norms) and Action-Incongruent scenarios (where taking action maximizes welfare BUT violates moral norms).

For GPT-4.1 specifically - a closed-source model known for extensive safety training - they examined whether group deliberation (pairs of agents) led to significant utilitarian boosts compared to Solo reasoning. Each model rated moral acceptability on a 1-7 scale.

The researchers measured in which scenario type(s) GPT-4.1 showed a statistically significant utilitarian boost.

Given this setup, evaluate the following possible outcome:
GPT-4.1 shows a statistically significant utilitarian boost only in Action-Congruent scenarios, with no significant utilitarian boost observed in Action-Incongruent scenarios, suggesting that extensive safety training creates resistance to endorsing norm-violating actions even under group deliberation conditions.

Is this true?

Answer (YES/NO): NO